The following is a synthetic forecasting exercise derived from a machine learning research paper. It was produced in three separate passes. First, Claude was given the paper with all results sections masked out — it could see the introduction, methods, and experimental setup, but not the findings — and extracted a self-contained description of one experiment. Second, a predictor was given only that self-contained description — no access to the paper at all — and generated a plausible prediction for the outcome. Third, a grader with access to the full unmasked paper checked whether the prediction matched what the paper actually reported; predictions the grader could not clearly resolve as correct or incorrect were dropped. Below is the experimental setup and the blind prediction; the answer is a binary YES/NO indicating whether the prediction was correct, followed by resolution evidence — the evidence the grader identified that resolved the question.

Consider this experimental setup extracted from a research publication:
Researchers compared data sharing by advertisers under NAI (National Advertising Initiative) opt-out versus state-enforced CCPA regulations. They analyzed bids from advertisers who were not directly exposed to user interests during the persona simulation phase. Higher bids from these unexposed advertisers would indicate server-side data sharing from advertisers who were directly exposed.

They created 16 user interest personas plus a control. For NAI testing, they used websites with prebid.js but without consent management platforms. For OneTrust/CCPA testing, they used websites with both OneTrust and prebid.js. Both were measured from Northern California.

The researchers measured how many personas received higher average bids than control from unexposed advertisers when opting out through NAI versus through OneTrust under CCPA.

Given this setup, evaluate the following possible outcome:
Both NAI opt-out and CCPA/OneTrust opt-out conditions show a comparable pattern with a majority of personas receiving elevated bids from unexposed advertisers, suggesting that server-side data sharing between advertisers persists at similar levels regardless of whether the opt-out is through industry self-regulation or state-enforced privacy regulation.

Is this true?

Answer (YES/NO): NO